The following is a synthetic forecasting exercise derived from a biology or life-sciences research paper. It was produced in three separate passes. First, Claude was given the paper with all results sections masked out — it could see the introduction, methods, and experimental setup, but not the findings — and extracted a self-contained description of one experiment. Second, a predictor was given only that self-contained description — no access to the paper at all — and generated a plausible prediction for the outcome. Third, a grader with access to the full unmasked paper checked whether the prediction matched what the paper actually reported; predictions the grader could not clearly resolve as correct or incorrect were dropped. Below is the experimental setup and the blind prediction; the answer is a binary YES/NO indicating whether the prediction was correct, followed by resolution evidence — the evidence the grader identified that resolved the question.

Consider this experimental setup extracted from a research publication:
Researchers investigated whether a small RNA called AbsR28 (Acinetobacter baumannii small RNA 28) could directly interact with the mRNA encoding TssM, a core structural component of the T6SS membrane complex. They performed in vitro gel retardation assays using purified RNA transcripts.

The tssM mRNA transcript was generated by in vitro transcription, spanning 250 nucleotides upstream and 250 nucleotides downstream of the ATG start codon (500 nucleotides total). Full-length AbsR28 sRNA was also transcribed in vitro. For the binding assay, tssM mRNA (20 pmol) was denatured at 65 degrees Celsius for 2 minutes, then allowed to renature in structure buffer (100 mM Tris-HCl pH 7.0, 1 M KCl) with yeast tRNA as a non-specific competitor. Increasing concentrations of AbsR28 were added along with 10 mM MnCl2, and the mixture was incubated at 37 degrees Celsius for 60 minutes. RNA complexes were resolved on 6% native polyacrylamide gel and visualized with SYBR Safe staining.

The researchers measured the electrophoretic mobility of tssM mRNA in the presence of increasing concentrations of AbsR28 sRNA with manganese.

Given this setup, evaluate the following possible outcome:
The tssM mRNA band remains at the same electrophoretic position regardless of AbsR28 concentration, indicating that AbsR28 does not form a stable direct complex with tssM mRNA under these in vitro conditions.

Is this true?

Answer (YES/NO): NO